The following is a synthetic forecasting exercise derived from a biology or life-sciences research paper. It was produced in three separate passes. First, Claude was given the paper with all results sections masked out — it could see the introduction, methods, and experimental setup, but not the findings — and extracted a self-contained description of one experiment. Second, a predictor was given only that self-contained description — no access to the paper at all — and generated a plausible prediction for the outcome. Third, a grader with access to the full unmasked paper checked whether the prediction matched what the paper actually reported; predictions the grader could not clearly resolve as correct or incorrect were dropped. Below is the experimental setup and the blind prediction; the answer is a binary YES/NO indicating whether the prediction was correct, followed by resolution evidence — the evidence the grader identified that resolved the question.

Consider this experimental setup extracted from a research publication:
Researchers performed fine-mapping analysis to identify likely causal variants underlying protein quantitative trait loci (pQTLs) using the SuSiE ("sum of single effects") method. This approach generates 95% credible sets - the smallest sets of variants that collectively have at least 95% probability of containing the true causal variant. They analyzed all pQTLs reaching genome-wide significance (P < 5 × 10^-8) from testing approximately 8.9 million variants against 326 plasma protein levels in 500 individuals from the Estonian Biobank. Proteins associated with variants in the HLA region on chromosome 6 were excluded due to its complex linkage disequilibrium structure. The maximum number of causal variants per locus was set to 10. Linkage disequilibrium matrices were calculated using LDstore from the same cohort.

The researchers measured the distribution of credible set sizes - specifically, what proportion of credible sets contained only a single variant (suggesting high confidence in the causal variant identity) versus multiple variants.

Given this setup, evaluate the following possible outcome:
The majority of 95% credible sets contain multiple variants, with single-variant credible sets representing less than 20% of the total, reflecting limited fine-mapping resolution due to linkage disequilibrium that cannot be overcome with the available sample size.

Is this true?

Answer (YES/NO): NO